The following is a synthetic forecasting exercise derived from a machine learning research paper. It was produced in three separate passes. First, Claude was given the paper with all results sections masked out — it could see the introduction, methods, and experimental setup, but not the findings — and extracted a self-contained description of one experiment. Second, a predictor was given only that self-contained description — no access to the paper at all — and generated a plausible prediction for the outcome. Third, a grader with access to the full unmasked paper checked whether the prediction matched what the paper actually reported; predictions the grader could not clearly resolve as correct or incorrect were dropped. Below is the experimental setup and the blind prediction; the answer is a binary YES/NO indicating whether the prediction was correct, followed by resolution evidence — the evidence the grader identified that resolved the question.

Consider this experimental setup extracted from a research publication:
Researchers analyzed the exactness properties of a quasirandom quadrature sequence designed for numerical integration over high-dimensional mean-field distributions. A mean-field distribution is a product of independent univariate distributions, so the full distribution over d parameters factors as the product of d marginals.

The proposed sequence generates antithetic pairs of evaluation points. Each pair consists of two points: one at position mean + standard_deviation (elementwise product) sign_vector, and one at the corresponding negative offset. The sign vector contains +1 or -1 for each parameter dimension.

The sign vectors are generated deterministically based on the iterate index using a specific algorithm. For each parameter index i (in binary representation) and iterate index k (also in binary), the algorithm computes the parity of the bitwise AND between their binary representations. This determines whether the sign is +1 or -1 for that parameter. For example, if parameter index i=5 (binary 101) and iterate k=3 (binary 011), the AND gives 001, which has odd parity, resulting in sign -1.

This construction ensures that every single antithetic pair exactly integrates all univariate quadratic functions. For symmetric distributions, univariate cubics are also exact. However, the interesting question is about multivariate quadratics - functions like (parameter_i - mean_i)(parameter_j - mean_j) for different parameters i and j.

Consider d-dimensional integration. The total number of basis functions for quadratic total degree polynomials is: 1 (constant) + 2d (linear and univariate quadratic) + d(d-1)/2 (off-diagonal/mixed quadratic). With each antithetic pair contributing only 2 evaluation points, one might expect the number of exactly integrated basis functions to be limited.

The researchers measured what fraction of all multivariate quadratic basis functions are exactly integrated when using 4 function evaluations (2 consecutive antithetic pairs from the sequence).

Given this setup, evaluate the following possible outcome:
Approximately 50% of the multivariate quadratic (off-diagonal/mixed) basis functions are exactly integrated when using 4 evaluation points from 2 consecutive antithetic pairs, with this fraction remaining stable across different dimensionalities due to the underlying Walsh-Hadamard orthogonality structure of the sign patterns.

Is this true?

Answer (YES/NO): YES